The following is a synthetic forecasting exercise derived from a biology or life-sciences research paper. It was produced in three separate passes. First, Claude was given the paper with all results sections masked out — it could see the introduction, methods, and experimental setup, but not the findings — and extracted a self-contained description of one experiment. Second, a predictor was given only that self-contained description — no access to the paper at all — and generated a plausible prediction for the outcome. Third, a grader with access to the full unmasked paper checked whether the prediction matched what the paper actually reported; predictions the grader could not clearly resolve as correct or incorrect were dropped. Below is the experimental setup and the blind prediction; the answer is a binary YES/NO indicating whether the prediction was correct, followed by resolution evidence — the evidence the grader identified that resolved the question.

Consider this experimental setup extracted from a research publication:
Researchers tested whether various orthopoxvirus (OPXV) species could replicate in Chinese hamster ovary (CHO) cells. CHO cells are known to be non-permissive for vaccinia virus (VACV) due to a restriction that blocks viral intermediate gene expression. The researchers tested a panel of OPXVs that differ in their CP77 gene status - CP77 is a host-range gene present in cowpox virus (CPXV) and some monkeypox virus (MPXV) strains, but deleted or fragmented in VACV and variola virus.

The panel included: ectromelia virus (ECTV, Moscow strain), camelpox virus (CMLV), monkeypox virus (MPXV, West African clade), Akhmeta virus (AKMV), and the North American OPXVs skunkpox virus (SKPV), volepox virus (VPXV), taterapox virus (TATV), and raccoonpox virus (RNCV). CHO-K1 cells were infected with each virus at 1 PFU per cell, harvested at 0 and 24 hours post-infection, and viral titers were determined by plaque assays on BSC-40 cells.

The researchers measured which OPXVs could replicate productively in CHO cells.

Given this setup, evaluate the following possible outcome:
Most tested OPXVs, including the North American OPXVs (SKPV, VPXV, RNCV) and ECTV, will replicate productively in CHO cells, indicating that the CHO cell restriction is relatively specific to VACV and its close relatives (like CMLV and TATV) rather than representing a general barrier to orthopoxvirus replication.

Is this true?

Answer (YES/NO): NO